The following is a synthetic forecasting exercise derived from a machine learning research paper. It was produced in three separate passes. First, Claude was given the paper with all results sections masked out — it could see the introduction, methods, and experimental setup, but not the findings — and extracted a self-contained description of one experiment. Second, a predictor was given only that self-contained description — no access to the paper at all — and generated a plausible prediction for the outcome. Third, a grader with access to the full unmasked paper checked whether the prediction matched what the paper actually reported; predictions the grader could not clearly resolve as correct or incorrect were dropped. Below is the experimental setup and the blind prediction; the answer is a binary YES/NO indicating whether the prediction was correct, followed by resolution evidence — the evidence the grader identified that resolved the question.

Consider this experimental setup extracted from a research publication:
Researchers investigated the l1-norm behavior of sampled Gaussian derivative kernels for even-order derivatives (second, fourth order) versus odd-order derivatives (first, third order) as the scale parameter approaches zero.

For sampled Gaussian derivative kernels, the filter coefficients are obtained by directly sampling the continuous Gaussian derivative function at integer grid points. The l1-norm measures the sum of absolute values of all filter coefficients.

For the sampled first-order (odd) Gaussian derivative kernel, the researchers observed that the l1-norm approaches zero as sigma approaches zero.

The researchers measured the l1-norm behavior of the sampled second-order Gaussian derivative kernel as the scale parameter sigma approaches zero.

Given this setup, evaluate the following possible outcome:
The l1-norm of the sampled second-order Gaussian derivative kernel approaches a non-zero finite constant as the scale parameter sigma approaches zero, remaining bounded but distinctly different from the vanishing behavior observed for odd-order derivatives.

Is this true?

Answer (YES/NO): NO